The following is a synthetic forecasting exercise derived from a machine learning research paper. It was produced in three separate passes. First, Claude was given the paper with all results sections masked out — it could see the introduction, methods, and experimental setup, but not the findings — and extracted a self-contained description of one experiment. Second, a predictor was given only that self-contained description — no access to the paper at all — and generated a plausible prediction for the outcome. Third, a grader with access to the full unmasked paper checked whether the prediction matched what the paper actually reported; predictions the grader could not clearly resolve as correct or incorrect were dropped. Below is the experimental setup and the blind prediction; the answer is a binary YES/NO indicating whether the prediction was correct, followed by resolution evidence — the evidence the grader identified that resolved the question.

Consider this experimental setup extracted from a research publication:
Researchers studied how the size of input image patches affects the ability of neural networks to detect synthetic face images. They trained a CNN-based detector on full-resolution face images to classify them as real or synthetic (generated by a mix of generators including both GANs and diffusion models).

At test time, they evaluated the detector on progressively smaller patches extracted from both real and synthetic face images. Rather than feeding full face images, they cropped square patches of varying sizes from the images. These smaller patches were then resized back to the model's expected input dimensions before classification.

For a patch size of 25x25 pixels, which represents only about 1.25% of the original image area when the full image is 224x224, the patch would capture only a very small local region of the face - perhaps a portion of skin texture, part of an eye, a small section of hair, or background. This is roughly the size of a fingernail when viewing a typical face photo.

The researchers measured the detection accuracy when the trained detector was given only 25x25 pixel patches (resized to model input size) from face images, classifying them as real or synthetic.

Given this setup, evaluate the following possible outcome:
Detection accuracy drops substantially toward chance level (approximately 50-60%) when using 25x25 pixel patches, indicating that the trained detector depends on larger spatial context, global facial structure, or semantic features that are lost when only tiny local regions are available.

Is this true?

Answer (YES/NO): NO